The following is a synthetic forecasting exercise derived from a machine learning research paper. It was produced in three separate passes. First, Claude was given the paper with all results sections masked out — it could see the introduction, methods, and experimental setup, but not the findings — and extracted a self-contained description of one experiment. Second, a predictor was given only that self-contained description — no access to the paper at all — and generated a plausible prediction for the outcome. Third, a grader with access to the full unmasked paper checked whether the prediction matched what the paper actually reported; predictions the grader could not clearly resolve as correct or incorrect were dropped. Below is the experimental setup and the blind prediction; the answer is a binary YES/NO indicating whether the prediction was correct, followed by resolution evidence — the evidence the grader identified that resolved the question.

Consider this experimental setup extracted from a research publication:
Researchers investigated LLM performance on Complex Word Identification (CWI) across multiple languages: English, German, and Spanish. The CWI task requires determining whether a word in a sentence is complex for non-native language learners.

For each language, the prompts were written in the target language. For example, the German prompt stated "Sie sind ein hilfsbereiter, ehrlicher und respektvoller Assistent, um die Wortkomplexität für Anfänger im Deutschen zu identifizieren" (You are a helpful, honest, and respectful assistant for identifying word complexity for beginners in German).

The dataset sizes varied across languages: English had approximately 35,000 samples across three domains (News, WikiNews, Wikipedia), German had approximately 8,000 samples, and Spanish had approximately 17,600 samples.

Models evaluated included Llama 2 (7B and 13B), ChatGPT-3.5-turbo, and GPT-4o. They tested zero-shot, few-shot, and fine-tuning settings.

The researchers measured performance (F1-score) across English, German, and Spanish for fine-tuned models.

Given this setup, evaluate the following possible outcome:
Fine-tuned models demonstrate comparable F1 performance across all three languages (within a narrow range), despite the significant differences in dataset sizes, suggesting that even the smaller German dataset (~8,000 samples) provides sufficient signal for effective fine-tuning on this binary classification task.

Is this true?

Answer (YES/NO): NO